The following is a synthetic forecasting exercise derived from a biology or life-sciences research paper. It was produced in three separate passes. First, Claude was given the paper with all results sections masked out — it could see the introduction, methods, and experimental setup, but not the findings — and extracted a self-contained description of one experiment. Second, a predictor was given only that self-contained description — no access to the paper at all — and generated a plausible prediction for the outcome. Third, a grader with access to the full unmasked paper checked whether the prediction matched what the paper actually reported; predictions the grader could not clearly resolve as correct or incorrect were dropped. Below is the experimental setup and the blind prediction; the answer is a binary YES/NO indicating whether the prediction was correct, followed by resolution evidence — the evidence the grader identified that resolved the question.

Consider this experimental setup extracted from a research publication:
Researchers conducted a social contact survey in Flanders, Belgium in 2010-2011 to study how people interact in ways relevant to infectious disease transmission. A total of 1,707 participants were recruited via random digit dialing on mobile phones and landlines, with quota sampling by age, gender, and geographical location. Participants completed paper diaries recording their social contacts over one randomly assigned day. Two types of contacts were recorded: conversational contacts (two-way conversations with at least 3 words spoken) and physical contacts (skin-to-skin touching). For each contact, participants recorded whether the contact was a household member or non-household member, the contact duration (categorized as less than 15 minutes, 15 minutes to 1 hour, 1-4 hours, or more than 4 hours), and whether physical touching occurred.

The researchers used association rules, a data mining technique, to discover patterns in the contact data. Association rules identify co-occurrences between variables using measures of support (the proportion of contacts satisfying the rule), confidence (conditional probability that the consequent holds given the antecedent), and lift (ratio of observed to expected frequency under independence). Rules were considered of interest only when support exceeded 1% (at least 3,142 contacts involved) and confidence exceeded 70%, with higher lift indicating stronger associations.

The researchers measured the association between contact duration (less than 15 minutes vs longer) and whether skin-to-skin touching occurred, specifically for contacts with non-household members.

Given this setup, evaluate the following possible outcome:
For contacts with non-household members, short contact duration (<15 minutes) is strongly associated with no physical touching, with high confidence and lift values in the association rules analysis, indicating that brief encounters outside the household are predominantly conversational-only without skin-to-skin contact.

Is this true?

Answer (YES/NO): YES